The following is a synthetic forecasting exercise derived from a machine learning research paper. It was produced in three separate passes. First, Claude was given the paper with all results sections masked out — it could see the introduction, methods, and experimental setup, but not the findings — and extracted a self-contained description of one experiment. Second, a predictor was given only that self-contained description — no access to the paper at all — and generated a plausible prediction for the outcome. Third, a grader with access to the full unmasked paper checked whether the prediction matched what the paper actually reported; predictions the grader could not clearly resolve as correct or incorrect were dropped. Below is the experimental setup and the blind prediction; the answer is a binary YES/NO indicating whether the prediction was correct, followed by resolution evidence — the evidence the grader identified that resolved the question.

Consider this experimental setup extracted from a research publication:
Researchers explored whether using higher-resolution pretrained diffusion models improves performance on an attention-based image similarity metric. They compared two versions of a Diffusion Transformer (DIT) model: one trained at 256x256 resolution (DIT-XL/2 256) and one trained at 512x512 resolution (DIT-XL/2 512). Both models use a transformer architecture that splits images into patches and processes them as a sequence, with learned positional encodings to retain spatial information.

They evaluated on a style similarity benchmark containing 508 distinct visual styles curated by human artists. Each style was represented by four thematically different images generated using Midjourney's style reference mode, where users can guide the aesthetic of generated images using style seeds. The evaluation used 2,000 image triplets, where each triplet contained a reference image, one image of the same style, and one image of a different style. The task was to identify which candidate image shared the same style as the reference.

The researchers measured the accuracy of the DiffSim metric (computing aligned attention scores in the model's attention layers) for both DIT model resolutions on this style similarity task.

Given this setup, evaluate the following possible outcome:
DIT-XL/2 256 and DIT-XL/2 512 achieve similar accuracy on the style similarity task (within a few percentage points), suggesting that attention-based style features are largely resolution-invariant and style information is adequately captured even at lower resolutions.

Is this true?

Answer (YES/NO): YES